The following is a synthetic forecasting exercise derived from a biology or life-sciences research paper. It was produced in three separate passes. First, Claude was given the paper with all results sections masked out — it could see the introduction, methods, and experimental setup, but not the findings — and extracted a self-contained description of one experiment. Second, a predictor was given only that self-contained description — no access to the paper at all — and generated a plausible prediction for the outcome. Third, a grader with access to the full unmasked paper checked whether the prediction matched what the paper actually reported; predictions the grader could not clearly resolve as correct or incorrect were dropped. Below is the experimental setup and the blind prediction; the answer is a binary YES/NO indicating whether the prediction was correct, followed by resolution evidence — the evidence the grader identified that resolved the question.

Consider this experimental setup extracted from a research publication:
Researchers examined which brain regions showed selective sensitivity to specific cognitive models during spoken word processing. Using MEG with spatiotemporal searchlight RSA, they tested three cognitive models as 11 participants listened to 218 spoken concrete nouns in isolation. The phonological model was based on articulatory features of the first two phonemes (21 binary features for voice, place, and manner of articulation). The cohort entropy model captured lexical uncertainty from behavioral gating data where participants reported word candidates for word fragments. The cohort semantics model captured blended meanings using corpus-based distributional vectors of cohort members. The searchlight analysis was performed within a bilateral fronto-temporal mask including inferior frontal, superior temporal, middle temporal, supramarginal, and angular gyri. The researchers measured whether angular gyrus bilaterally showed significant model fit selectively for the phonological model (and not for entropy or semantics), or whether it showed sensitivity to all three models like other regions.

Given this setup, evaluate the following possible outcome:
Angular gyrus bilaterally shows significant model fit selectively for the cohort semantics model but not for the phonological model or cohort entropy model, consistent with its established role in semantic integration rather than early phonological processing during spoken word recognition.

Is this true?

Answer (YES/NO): NO